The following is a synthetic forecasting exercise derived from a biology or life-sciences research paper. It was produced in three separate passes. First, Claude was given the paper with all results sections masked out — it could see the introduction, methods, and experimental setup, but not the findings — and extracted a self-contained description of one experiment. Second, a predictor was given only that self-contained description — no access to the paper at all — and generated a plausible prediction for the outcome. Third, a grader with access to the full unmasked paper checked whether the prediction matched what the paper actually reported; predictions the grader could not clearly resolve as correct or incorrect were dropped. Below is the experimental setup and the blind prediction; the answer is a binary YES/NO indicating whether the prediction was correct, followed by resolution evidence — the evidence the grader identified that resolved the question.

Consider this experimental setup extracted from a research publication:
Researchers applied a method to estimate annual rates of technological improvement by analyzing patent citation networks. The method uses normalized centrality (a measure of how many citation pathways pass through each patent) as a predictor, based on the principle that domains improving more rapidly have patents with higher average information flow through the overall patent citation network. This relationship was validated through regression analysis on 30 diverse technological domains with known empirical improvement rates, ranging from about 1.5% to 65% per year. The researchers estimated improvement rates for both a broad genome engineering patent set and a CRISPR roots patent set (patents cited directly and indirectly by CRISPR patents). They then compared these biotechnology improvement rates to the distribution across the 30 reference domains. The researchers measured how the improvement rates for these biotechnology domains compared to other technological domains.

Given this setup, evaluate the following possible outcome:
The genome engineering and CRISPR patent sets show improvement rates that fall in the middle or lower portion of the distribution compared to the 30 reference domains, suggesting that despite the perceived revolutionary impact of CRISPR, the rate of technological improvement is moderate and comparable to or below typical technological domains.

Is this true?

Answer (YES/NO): YES